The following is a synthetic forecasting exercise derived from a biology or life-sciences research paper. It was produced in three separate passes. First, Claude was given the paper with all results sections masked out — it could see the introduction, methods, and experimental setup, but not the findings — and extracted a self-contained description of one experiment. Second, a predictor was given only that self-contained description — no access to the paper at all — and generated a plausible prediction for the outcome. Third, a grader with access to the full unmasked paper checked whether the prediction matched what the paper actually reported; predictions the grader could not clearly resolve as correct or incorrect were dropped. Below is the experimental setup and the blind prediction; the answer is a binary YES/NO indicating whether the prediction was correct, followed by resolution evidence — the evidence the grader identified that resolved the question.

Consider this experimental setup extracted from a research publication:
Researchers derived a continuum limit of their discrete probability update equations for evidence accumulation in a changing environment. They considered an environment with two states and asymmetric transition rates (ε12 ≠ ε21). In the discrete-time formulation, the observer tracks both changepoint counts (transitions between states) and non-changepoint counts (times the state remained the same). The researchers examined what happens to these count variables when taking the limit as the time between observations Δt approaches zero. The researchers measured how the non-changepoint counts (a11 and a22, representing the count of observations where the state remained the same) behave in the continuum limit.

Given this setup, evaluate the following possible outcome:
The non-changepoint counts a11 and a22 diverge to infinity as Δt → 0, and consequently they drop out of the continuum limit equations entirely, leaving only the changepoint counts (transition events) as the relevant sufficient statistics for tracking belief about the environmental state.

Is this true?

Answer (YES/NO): NO